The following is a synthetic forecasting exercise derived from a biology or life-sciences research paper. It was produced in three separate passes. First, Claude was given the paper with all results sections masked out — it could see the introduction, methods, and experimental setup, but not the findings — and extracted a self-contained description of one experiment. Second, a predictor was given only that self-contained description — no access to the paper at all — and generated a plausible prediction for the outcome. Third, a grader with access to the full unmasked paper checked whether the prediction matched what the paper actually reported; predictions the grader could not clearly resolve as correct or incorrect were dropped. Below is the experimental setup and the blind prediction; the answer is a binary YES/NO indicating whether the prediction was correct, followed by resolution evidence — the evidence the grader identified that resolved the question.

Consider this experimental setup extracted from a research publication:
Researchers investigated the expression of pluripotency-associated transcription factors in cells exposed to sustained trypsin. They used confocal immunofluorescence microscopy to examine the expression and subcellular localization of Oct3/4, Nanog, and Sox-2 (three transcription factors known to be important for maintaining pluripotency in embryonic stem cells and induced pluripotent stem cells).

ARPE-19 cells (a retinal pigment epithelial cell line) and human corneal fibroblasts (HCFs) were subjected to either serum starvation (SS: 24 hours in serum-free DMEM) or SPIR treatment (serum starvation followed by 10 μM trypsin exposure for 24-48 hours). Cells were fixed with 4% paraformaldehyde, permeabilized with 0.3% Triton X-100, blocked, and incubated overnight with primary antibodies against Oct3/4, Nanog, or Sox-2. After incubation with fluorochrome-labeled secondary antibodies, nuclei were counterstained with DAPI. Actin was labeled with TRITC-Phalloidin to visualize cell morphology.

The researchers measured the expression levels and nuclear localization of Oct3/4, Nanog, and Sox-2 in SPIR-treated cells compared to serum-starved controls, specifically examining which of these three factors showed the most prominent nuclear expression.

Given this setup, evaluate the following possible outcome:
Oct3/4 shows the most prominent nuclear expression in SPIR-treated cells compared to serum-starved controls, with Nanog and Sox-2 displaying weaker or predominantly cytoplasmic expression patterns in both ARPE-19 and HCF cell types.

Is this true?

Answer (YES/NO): NO